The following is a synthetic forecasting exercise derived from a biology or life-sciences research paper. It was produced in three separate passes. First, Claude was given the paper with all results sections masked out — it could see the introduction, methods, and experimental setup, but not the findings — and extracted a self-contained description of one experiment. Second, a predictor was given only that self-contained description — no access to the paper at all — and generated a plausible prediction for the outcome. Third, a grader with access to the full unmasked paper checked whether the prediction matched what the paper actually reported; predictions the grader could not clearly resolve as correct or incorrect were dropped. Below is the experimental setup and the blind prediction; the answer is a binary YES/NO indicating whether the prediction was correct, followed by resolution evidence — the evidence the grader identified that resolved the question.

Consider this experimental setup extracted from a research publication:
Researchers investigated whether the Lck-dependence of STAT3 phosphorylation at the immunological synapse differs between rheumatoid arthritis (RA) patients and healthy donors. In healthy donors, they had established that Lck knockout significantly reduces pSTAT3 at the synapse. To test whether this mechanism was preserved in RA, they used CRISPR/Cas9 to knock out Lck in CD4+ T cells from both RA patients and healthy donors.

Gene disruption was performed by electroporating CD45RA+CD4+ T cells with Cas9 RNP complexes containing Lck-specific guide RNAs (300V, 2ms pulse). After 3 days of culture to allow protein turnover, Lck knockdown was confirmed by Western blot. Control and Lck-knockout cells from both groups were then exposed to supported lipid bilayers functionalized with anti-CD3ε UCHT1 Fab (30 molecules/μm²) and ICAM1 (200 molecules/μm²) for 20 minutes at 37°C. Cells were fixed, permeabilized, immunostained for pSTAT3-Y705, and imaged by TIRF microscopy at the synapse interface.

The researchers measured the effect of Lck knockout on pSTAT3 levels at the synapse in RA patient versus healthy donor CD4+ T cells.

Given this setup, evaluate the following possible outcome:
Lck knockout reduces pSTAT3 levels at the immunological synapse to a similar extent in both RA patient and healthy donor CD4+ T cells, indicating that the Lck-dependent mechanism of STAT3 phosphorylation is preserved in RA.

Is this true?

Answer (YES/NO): NO